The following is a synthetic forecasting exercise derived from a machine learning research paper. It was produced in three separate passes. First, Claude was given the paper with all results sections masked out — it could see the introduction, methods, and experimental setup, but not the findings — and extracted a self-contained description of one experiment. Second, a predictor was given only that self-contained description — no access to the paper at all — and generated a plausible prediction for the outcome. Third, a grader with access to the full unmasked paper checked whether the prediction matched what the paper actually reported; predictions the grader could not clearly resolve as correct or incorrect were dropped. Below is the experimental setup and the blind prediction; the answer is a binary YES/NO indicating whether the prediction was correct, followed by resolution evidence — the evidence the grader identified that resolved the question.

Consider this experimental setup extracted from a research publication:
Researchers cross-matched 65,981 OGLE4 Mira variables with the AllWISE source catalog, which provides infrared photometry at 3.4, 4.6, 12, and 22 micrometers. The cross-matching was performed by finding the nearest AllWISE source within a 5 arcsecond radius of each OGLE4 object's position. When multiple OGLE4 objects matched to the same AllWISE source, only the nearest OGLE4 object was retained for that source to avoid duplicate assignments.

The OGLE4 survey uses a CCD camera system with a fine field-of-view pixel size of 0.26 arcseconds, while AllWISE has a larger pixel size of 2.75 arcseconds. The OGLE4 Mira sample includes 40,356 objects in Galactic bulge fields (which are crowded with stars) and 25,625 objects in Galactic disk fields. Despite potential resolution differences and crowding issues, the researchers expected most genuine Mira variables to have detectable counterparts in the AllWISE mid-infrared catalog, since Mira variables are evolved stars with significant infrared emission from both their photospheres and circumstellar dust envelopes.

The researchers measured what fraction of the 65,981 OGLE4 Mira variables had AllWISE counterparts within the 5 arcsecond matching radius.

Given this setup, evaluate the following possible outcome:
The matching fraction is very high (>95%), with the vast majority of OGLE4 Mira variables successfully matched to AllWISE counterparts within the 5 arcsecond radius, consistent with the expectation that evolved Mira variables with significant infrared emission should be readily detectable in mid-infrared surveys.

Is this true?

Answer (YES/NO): YES